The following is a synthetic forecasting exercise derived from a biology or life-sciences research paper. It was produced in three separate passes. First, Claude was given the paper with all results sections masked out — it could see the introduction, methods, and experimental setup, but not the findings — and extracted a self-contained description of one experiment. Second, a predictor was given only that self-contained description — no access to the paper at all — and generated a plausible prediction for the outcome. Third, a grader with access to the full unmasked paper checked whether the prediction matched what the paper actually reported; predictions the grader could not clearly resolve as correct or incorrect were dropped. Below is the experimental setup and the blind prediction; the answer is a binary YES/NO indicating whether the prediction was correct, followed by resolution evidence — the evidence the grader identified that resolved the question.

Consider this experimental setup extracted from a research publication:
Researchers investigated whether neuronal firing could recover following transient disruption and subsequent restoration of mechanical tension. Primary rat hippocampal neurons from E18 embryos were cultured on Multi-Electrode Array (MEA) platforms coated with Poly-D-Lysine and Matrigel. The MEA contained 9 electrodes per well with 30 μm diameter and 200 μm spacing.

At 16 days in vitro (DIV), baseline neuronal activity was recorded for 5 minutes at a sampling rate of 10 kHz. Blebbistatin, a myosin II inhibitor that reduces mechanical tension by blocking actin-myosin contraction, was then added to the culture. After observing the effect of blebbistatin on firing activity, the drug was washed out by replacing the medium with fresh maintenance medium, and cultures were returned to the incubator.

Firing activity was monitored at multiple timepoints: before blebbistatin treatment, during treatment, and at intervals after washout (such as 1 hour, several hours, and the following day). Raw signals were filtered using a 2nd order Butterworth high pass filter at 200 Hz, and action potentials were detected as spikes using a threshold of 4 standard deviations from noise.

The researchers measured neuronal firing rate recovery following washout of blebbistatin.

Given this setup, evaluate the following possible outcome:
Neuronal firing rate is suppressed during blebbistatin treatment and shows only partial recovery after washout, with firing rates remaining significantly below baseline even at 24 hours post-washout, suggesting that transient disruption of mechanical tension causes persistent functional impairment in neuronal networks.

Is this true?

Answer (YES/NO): NO